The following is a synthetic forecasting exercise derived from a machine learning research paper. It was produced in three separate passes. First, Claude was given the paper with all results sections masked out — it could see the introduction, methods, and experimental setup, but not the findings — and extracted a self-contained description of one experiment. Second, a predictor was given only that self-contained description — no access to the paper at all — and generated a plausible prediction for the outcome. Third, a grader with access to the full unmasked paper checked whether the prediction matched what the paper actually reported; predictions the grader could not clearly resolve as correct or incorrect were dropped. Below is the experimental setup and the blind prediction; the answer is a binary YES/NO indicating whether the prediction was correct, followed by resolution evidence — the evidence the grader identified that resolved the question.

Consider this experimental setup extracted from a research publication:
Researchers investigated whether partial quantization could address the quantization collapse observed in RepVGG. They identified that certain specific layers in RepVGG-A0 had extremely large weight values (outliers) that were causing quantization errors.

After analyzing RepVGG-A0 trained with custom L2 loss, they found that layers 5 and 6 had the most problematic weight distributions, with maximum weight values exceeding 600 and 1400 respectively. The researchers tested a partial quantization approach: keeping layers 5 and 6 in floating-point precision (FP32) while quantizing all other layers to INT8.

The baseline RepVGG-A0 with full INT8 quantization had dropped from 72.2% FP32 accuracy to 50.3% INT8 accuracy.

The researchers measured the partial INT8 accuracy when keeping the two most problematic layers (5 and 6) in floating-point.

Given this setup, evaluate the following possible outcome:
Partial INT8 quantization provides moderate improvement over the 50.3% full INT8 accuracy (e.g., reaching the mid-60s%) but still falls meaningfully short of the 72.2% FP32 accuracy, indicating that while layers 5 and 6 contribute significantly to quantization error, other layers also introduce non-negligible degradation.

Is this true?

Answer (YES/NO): NO